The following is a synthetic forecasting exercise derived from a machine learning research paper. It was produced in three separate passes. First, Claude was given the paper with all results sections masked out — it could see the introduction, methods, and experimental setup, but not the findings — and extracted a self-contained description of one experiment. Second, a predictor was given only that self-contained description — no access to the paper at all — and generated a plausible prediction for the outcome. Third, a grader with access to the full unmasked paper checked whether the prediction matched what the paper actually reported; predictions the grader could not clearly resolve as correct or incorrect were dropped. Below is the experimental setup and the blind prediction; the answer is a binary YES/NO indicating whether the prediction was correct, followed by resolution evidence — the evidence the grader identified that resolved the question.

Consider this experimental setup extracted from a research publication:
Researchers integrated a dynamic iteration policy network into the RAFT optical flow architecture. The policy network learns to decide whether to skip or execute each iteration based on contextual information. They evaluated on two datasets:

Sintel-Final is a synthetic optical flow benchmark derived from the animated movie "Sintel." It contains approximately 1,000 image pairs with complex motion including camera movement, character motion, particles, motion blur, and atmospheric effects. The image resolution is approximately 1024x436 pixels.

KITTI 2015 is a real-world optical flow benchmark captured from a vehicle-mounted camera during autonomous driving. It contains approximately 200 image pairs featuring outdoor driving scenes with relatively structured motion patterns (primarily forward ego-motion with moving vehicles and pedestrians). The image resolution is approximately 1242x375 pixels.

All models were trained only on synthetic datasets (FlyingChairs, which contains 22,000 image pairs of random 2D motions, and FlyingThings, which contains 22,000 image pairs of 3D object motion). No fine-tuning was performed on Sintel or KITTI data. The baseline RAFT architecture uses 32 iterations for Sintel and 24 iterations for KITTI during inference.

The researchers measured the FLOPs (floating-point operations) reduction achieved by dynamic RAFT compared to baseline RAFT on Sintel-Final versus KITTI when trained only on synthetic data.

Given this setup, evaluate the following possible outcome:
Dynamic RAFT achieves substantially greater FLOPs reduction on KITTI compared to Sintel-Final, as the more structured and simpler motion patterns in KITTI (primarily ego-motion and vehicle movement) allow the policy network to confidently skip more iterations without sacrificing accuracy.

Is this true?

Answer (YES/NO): NO